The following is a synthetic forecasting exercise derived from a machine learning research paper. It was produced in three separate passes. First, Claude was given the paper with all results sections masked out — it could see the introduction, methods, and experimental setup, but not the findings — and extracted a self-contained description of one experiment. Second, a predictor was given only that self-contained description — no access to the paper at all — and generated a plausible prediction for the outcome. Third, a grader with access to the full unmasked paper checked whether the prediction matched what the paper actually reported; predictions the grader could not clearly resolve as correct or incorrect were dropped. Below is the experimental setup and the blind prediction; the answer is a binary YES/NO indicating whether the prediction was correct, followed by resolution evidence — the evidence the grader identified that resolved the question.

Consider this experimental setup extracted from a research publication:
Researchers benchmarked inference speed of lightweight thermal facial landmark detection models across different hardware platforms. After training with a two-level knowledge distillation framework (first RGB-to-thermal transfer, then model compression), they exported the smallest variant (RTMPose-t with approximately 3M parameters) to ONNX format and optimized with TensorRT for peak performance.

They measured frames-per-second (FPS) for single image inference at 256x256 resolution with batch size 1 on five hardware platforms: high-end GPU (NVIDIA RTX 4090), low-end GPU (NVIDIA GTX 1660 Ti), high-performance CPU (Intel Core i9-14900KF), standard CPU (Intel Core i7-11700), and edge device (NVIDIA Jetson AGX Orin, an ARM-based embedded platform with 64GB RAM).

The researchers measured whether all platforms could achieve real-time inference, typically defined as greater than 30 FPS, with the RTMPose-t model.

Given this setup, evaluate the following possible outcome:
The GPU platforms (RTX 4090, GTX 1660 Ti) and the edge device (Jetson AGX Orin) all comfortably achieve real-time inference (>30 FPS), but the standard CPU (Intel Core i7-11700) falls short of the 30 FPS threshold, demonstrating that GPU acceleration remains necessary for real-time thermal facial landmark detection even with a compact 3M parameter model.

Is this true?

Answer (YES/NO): NO